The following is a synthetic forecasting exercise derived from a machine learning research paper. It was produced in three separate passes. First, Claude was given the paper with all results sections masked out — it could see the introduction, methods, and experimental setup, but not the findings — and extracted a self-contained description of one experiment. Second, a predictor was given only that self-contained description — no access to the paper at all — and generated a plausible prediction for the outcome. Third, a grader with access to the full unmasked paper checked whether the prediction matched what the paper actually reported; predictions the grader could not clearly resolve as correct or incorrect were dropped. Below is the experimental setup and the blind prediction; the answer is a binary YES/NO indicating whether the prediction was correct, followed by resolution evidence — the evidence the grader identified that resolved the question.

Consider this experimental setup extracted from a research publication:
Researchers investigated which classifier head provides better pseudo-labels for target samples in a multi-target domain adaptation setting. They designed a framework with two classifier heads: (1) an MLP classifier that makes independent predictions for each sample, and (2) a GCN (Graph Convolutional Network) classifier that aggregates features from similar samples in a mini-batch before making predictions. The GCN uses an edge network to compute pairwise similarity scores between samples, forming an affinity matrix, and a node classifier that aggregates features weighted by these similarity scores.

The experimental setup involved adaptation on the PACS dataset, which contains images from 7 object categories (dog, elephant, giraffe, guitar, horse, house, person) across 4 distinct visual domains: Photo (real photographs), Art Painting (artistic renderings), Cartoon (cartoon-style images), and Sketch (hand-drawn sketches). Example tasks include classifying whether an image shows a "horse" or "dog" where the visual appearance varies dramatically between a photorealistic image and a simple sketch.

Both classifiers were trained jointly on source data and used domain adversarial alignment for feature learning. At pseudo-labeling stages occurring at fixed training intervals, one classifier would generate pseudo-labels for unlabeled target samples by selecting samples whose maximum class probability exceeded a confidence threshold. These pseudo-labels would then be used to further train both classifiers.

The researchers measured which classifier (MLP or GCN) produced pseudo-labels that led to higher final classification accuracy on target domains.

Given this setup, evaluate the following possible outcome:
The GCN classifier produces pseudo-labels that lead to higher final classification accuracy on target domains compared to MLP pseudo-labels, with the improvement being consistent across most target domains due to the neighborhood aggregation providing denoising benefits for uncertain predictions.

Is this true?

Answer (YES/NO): YES